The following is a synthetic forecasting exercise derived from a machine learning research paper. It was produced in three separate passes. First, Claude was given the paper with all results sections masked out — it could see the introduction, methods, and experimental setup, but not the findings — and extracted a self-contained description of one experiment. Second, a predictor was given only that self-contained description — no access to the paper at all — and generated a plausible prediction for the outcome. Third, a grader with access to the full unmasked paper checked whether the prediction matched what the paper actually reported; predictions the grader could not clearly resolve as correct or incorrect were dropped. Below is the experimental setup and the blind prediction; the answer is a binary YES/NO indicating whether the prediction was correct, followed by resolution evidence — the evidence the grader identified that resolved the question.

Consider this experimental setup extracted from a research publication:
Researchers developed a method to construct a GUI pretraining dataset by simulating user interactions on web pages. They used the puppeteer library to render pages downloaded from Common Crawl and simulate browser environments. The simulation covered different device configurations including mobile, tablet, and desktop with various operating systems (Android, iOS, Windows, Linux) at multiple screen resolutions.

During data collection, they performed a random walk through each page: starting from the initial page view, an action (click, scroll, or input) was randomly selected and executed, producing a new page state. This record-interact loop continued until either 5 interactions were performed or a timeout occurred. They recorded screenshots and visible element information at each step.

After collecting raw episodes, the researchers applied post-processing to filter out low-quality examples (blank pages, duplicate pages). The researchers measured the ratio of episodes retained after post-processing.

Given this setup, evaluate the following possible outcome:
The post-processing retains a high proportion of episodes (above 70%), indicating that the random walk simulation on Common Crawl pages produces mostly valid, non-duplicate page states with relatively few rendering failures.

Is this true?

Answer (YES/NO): NO